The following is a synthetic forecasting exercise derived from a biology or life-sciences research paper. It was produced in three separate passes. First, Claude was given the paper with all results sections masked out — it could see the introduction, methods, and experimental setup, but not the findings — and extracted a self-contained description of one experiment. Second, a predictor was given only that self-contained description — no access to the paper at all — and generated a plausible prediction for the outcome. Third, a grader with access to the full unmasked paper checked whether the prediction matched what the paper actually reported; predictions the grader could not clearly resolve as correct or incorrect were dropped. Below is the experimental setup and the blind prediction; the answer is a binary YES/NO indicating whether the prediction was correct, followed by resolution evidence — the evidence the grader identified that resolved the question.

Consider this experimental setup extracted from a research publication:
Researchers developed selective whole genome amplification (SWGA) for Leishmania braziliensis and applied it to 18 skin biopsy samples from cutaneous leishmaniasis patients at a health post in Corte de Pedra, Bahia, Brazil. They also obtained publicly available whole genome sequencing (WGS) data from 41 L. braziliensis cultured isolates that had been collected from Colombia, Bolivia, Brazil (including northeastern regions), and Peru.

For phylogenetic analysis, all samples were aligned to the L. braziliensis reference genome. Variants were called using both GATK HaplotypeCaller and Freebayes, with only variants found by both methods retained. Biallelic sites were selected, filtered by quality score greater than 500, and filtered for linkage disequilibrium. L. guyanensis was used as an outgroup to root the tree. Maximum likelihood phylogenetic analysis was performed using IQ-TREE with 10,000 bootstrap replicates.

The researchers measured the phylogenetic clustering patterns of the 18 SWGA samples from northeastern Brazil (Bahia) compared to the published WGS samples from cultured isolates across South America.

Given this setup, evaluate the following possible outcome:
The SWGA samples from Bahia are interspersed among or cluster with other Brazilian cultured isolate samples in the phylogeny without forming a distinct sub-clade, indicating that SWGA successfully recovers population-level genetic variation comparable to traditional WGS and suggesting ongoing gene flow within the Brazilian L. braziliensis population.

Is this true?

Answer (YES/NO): YES